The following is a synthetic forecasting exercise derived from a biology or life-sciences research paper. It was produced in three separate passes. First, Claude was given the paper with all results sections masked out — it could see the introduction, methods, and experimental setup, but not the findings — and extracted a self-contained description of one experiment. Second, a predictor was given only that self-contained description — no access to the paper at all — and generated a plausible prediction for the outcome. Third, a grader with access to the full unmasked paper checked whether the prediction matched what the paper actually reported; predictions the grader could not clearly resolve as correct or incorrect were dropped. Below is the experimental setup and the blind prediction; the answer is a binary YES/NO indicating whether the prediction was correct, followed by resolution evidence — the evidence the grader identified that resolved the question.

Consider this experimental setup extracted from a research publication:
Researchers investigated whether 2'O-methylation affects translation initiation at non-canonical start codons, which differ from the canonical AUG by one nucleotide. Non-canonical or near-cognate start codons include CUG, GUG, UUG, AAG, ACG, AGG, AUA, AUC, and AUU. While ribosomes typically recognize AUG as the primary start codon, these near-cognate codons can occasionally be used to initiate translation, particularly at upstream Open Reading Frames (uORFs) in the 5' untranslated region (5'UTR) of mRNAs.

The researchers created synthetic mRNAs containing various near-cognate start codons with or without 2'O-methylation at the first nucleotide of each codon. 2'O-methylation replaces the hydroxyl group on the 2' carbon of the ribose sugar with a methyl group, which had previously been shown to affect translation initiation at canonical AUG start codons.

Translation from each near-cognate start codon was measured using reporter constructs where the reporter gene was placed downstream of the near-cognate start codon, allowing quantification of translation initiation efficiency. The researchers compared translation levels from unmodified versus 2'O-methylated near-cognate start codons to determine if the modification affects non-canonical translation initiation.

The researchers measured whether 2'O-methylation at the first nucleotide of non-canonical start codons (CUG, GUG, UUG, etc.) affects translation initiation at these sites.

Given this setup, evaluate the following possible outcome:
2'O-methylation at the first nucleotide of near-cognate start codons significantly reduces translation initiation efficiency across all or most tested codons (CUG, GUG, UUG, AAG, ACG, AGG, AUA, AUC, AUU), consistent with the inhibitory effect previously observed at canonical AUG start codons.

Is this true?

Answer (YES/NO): YES